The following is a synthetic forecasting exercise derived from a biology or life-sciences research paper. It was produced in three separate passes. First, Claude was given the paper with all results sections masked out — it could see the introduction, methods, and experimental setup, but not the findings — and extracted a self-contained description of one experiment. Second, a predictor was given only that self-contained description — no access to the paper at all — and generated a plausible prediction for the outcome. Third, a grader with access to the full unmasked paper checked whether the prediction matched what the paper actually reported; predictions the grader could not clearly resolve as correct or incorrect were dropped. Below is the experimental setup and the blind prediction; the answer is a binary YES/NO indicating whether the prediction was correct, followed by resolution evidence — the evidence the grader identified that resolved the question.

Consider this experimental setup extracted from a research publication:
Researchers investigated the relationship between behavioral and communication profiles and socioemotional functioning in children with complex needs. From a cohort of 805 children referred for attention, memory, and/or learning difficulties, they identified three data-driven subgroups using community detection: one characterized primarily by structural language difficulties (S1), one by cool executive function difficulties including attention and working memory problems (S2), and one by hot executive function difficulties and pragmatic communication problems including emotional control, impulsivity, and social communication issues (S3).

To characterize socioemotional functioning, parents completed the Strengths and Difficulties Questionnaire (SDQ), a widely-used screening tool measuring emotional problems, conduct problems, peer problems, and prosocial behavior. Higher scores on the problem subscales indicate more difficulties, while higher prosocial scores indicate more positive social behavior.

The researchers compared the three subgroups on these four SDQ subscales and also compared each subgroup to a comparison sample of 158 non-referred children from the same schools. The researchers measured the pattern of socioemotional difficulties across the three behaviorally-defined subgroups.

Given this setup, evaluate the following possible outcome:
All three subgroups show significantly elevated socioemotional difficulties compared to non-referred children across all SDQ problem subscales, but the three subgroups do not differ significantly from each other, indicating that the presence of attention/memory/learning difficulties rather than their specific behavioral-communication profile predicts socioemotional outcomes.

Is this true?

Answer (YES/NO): NO